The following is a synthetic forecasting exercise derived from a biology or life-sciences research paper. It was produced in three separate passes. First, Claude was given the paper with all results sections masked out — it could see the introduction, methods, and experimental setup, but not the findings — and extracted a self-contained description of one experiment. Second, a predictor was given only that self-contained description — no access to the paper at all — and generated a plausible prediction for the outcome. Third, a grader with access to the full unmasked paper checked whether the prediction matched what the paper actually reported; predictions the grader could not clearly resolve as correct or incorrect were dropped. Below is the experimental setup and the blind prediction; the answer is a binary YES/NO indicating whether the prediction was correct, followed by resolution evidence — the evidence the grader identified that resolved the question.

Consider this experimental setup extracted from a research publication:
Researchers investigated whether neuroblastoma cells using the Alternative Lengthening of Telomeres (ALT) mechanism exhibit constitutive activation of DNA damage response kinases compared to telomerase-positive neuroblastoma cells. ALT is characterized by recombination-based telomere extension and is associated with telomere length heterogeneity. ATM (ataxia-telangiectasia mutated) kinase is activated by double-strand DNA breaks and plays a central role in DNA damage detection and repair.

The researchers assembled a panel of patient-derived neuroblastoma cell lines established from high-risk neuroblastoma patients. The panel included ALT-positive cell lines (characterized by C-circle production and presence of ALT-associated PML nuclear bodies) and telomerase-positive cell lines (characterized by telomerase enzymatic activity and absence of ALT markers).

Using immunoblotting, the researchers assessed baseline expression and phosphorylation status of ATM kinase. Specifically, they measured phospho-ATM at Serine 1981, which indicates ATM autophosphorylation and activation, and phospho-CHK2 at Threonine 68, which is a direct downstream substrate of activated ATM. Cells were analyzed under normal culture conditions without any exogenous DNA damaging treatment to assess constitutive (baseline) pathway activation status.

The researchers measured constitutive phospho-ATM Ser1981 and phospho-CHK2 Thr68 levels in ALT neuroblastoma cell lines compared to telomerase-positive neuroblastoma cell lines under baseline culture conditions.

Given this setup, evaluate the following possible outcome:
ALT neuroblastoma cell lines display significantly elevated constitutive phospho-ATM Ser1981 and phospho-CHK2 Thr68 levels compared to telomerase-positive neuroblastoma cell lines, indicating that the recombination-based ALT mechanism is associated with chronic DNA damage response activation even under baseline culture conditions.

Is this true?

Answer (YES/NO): YES